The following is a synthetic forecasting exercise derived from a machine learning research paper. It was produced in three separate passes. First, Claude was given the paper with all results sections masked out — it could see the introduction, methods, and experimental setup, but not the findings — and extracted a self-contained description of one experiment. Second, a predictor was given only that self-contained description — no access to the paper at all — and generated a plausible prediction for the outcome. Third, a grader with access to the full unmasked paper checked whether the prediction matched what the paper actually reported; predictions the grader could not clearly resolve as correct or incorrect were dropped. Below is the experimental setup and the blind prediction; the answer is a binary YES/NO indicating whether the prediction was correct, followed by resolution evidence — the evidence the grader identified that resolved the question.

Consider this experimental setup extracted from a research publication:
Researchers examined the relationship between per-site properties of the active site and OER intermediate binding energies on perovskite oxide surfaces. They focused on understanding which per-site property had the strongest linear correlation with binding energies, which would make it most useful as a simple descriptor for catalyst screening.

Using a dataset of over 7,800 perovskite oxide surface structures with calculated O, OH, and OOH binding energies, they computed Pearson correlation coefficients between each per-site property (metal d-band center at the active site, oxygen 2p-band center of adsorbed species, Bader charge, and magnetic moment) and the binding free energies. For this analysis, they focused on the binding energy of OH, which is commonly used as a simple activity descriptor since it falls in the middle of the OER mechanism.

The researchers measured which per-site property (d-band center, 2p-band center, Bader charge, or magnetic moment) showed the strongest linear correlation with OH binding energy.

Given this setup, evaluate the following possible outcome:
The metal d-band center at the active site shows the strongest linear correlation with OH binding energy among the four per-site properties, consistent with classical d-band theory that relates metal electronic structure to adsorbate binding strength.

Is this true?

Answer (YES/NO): NO